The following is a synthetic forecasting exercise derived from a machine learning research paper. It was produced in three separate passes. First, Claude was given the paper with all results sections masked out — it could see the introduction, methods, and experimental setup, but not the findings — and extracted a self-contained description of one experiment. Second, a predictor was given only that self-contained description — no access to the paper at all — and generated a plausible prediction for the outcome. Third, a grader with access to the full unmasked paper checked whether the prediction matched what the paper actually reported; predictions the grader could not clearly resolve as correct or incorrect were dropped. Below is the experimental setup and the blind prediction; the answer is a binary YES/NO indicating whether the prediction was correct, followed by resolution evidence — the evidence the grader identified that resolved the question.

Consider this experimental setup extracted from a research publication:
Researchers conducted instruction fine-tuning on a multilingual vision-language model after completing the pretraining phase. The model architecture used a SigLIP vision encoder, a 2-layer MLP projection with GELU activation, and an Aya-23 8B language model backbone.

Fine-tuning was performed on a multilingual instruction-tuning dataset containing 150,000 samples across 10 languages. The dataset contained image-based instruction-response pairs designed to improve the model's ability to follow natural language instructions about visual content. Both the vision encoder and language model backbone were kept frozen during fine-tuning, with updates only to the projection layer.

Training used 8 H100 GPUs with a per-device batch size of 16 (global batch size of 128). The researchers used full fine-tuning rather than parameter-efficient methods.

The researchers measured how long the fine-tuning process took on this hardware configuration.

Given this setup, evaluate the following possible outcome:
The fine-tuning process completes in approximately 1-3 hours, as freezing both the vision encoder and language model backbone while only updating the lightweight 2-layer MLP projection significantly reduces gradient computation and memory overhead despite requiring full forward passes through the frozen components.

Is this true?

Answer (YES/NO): NO